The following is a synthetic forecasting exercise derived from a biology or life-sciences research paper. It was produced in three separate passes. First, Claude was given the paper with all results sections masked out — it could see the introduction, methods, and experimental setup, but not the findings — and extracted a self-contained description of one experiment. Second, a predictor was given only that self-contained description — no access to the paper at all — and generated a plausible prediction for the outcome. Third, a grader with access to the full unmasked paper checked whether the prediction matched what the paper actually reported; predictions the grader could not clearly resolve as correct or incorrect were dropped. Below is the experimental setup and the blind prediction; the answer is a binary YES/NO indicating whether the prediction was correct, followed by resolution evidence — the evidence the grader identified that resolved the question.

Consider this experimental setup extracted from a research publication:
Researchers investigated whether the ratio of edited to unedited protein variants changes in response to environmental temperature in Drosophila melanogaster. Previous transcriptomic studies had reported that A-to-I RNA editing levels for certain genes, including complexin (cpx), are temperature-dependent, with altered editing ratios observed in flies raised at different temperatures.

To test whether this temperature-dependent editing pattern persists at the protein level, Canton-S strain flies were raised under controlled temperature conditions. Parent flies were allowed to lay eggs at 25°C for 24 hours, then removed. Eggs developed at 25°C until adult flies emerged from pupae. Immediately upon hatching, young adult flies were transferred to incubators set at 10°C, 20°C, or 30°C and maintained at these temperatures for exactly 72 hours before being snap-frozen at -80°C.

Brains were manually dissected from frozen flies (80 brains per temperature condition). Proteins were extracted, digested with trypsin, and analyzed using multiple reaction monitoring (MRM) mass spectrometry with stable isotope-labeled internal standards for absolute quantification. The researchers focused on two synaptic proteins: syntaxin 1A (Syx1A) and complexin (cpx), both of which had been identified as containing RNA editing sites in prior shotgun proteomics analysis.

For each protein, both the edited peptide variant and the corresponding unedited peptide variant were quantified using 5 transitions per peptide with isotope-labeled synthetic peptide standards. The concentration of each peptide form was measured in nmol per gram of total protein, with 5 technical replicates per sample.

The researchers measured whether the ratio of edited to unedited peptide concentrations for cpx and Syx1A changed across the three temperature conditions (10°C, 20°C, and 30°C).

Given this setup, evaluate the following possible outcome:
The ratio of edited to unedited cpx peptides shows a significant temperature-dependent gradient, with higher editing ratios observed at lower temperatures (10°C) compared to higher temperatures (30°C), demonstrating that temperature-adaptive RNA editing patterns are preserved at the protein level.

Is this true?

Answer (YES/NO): NO